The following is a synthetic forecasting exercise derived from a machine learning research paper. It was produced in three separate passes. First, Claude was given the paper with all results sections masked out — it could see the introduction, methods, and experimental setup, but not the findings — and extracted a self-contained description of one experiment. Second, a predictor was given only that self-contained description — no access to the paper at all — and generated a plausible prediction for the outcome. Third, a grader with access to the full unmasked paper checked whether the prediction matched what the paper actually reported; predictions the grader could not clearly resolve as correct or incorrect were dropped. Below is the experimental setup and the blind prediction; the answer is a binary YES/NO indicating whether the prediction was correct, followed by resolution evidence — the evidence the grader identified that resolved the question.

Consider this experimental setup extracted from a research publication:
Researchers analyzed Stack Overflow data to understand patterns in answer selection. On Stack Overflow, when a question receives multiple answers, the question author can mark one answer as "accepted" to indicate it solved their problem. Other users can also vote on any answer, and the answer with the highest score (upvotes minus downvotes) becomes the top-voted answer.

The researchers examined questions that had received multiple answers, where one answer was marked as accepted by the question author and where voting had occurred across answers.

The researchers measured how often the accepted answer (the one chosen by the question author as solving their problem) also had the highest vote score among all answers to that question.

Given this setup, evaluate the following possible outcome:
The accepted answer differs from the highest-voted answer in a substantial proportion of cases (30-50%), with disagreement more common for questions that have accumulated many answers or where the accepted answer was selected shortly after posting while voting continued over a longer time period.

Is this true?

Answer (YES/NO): NO